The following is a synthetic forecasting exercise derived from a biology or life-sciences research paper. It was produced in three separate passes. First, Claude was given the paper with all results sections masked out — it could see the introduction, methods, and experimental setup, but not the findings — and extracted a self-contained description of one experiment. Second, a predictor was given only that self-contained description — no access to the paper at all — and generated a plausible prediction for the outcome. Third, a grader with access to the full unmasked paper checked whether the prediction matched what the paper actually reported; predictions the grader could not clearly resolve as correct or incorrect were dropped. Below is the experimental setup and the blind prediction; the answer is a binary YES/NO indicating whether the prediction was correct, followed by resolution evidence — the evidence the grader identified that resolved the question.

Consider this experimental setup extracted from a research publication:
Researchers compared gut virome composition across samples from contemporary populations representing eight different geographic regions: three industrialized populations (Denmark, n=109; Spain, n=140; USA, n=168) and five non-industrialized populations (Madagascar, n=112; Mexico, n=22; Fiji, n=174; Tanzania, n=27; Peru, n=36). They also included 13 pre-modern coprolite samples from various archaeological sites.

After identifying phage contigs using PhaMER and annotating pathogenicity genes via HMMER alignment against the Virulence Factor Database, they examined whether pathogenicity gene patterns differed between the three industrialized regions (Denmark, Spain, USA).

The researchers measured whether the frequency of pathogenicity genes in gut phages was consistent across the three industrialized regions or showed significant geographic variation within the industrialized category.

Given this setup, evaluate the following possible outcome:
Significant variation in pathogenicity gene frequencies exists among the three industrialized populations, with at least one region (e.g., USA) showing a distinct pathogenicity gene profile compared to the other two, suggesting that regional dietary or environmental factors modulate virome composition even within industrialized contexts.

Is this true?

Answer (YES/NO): NO